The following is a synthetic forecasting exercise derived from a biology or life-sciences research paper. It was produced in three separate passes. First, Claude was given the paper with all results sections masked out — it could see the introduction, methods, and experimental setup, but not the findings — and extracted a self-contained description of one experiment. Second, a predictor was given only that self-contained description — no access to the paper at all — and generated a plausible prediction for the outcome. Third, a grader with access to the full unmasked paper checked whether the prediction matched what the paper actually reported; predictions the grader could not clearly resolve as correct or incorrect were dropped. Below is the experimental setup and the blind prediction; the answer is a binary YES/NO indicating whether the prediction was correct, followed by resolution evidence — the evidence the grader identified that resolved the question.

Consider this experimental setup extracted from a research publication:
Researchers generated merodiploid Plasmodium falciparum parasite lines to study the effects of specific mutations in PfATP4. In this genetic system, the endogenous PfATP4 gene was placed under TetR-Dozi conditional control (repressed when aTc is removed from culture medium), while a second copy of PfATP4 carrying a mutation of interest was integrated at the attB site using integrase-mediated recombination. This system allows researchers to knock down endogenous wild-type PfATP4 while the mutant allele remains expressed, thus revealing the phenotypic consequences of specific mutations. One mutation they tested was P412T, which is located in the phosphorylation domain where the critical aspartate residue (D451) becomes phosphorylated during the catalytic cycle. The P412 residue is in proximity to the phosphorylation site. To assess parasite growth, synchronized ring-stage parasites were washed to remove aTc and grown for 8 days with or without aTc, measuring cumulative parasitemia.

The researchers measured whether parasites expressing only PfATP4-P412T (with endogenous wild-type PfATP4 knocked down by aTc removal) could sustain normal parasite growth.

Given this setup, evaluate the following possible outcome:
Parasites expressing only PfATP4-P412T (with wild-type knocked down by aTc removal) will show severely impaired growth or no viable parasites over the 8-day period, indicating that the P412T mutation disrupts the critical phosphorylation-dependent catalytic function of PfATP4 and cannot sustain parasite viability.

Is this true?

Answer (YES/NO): YES